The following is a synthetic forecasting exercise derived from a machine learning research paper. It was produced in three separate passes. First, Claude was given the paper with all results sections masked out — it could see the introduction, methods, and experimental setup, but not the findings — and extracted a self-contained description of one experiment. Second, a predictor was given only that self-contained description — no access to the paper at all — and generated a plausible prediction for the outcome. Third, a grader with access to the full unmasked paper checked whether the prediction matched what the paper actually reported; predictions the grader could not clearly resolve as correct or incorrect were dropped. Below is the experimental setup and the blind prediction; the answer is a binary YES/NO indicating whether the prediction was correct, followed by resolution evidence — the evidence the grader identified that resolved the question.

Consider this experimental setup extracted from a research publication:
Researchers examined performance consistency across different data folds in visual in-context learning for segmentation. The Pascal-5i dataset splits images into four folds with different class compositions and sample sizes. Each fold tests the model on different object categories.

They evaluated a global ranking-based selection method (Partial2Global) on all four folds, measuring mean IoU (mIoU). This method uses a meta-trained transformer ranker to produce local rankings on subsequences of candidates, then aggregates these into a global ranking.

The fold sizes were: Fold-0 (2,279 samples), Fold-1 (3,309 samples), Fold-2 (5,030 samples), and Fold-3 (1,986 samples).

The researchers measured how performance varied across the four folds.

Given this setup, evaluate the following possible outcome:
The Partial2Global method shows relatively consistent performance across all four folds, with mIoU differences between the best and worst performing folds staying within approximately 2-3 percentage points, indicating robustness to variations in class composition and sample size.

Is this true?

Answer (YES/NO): NO